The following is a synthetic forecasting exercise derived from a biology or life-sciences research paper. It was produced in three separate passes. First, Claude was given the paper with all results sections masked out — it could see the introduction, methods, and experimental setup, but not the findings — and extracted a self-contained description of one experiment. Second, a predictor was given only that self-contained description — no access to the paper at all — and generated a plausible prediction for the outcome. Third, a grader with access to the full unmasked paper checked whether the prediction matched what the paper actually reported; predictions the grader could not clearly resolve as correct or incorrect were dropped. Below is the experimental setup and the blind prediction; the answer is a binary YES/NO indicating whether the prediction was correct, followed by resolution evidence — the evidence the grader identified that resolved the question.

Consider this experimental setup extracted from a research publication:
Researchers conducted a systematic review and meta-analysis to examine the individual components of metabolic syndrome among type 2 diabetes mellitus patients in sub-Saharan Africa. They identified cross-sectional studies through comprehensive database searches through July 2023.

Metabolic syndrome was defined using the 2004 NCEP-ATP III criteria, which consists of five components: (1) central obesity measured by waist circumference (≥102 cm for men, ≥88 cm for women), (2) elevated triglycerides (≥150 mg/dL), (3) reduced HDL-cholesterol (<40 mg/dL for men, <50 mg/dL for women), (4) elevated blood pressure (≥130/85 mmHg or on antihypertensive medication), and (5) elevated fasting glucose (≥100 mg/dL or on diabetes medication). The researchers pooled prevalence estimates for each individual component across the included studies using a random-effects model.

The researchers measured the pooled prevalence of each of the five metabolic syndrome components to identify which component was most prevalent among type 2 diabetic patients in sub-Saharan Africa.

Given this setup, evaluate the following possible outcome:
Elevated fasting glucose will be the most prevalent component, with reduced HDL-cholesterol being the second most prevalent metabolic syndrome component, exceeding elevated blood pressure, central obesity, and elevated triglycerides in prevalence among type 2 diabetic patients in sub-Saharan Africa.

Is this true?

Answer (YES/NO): NO